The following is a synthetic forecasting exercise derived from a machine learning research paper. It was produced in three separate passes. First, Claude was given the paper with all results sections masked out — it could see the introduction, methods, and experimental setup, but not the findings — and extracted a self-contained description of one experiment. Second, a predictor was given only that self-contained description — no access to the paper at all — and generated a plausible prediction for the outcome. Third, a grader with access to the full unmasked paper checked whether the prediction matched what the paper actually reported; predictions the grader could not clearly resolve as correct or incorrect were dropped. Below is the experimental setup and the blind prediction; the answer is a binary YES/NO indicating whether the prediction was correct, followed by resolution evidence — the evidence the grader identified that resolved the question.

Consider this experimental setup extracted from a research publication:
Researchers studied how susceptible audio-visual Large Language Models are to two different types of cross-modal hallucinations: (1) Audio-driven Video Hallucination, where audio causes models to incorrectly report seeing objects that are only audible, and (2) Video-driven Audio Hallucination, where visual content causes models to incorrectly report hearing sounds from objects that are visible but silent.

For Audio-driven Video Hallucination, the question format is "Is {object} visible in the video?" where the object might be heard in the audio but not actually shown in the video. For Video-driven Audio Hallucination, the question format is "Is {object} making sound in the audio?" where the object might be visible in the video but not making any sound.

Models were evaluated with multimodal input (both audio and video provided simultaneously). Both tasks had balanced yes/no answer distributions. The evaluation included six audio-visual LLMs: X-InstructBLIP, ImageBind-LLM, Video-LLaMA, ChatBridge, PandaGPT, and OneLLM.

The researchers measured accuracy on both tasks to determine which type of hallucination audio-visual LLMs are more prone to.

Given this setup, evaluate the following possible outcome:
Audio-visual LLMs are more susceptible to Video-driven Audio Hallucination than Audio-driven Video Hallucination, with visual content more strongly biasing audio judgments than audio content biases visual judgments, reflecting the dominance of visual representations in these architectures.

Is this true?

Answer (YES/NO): YES